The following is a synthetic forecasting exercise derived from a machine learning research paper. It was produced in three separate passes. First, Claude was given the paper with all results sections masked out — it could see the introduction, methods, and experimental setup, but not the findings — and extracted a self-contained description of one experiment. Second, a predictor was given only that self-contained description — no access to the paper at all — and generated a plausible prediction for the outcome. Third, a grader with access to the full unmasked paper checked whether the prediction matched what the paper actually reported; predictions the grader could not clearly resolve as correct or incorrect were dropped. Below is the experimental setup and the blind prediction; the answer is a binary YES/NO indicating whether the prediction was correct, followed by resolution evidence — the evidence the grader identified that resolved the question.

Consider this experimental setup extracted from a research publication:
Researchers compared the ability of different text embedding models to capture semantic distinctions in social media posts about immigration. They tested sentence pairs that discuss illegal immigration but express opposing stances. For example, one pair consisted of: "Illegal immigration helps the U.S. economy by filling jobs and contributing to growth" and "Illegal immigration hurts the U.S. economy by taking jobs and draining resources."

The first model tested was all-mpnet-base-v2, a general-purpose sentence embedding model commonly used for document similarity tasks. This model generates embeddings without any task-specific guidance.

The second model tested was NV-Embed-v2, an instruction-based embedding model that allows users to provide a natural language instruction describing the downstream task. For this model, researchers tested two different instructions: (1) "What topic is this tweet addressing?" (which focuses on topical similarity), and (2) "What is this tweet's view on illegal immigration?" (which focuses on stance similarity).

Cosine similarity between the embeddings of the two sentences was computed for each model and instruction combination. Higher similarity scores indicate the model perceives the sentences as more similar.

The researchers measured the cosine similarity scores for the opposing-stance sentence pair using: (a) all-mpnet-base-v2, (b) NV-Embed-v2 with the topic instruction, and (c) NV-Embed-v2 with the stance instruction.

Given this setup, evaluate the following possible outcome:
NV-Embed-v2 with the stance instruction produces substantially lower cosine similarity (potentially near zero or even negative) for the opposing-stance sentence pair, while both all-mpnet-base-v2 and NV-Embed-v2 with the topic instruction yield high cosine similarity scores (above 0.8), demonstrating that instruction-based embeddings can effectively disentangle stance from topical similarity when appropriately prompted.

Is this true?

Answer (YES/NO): NO